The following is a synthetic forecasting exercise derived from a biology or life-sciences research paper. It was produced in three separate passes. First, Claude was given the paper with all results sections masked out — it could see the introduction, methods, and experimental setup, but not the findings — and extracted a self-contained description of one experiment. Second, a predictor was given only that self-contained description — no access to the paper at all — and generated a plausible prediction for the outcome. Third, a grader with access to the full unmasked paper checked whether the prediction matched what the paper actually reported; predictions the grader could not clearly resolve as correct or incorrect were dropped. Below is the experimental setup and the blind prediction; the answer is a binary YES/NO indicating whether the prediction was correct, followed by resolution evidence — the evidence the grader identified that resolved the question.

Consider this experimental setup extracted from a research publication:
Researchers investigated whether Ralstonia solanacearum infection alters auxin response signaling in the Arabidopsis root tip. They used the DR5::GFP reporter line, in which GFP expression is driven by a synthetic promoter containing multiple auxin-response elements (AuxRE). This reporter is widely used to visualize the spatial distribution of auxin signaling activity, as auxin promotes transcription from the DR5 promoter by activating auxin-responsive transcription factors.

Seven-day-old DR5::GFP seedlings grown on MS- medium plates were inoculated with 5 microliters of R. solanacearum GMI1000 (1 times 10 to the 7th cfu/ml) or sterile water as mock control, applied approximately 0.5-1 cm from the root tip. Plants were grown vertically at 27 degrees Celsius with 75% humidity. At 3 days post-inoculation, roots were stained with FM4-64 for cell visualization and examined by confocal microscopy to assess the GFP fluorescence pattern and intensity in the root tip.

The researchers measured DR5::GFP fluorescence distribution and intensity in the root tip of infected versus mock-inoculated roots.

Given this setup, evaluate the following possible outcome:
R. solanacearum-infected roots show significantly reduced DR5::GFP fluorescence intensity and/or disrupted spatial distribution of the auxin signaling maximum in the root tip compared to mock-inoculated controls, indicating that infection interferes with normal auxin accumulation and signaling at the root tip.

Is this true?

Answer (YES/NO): NO